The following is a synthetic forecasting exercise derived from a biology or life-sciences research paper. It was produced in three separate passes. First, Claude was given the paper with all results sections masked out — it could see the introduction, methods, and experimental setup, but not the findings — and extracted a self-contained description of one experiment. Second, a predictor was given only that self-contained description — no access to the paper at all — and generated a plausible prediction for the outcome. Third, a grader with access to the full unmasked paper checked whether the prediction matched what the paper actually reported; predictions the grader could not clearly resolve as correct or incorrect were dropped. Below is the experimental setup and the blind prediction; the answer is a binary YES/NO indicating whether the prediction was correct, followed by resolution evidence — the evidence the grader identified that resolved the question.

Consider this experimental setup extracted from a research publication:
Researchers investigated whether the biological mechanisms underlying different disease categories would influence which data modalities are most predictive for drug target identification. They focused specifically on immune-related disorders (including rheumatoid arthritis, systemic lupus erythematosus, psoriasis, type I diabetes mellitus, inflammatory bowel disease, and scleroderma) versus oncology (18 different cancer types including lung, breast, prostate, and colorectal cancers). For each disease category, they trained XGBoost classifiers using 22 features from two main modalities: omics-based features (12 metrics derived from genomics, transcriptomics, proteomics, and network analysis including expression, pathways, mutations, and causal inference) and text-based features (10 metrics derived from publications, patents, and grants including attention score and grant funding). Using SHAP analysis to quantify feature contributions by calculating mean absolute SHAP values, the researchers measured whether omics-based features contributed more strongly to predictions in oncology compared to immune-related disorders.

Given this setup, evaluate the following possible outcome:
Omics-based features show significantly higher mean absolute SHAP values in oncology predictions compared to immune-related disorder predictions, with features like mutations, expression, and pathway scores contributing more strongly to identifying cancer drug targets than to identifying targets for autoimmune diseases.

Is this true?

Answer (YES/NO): YES